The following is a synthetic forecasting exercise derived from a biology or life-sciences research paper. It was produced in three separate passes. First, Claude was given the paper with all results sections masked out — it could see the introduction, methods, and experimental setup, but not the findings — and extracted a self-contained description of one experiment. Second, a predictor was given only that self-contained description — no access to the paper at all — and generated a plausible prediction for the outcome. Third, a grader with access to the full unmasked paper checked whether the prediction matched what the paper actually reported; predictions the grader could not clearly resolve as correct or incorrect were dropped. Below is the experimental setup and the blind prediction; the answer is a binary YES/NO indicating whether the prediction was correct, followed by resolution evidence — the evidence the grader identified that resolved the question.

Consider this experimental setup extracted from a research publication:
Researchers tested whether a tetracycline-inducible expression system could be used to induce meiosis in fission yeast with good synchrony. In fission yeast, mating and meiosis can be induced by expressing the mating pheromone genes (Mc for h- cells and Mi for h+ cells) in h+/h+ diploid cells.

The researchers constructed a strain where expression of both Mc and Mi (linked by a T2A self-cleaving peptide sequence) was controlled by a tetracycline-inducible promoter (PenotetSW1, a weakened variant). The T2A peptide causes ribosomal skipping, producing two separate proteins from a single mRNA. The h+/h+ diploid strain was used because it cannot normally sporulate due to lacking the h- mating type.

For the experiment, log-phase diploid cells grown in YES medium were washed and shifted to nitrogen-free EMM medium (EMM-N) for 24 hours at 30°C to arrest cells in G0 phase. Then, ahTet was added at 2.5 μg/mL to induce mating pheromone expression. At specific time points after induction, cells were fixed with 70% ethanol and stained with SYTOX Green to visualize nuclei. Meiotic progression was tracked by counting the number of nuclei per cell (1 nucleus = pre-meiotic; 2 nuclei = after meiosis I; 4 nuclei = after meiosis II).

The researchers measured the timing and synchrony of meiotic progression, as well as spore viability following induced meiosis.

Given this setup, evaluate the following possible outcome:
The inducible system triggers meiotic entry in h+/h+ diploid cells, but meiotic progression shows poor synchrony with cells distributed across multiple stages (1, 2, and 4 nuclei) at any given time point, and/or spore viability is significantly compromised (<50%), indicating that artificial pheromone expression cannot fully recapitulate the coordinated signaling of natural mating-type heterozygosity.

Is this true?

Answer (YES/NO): NO